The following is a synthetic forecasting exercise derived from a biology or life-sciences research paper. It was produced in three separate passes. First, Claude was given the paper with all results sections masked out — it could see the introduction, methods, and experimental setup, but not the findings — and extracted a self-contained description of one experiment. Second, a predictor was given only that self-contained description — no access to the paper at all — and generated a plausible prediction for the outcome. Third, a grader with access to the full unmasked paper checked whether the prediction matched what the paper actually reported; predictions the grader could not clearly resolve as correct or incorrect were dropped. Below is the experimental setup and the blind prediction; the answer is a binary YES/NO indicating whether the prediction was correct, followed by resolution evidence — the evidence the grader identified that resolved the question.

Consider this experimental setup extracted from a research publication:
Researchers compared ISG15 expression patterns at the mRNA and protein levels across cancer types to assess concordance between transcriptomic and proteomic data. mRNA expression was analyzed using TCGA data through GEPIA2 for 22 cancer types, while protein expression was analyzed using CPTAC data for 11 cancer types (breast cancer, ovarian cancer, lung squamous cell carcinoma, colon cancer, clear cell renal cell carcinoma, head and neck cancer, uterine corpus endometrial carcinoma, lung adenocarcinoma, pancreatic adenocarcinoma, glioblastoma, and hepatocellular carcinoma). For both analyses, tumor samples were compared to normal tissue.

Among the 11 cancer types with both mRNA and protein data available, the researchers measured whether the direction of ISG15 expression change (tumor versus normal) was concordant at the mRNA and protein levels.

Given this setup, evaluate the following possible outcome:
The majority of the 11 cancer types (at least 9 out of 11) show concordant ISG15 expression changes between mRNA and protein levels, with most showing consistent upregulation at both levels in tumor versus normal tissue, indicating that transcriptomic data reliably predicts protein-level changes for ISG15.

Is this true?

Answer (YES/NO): YES